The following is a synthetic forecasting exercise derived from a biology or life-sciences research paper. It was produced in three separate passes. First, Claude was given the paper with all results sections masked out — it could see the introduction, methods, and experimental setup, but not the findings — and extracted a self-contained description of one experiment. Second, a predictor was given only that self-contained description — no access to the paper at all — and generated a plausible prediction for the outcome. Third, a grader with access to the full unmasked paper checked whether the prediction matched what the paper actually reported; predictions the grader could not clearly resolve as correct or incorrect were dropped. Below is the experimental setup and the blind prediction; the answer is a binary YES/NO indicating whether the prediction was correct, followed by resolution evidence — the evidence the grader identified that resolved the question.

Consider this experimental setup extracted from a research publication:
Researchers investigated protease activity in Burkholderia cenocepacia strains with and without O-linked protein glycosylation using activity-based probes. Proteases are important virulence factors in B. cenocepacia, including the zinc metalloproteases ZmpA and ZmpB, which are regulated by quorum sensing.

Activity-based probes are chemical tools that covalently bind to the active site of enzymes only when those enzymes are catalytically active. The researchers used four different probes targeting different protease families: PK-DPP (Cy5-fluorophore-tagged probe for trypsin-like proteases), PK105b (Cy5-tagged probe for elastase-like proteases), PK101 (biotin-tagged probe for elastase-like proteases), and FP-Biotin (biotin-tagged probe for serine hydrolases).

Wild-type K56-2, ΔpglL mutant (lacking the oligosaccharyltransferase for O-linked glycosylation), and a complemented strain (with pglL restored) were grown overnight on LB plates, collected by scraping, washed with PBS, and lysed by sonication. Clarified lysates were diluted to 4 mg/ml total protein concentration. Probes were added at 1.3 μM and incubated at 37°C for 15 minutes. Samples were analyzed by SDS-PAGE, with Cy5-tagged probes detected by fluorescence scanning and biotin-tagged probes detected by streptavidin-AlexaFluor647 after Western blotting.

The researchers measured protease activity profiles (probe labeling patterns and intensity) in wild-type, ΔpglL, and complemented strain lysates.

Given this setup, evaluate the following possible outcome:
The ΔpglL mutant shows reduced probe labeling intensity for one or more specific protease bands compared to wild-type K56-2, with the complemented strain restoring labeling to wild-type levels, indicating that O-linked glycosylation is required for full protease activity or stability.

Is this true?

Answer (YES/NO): NO